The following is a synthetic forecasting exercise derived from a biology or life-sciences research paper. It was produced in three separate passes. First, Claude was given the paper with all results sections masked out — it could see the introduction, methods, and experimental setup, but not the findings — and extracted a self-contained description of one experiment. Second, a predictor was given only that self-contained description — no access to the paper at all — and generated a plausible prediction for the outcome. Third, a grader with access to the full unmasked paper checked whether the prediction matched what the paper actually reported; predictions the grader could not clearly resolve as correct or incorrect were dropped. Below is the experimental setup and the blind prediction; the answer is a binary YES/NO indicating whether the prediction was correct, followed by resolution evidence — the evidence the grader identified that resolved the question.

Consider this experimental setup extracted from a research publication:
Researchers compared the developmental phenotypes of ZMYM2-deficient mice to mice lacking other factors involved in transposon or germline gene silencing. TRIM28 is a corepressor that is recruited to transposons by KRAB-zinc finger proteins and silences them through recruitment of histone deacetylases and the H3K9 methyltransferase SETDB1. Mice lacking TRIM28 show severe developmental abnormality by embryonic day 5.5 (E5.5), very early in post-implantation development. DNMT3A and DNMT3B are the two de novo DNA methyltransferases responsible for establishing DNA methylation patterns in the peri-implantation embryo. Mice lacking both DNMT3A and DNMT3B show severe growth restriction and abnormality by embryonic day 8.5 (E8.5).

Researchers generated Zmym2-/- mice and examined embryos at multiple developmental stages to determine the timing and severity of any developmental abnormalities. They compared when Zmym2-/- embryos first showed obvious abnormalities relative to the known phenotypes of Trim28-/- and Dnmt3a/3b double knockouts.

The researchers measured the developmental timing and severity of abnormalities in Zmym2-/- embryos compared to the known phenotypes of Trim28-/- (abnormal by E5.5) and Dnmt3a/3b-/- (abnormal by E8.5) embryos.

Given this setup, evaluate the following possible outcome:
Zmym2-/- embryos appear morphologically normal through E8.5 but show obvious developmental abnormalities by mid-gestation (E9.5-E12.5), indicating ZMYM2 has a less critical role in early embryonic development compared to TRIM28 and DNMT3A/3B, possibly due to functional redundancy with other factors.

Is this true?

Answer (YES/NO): YES